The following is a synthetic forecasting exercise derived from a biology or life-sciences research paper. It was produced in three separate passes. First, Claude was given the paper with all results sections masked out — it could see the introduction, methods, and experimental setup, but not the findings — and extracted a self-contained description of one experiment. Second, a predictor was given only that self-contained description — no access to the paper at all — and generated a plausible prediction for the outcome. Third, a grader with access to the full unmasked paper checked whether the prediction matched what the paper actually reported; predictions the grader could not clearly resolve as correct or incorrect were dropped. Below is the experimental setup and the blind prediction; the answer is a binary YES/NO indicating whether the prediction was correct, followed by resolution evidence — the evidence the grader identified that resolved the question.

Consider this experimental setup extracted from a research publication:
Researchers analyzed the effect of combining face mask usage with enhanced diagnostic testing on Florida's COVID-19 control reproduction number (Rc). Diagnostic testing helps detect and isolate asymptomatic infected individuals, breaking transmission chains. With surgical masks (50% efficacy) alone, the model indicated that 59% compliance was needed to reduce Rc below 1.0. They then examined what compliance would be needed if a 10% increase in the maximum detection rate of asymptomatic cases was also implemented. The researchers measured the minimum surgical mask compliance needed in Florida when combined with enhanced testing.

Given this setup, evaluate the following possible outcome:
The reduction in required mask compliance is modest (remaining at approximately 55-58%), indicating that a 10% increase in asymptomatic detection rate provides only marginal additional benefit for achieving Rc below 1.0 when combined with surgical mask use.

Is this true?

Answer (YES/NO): NO